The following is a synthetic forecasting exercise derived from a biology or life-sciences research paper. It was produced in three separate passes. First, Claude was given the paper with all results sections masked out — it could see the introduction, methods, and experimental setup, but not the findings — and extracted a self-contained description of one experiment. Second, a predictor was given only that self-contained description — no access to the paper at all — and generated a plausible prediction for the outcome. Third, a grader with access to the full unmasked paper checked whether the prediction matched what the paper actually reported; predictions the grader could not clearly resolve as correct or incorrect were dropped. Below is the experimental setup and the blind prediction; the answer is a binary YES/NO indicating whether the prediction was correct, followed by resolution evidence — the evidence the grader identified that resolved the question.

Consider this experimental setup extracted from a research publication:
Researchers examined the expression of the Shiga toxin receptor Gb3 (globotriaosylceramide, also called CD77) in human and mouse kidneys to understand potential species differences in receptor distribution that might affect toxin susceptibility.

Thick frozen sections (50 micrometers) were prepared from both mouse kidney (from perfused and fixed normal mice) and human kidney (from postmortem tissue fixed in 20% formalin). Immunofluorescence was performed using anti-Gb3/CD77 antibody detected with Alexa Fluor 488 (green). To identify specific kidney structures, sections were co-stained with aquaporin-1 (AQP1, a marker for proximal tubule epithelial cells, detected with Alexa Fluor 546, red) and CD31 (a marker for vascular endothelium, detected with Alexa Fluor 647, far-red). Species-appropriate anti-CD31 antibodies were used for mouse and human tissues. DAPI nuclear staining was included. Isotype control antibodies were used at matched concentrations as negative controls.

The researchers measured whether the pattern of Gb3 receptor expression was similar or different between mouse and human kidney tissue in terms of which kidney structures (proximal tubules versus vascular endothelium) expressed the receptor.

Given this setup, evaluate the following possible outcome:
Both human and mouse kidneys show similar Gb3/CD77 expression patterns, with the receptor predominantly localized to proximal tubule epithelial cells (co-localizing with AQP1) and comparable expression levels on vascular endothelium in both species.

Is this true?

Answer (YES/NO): NO